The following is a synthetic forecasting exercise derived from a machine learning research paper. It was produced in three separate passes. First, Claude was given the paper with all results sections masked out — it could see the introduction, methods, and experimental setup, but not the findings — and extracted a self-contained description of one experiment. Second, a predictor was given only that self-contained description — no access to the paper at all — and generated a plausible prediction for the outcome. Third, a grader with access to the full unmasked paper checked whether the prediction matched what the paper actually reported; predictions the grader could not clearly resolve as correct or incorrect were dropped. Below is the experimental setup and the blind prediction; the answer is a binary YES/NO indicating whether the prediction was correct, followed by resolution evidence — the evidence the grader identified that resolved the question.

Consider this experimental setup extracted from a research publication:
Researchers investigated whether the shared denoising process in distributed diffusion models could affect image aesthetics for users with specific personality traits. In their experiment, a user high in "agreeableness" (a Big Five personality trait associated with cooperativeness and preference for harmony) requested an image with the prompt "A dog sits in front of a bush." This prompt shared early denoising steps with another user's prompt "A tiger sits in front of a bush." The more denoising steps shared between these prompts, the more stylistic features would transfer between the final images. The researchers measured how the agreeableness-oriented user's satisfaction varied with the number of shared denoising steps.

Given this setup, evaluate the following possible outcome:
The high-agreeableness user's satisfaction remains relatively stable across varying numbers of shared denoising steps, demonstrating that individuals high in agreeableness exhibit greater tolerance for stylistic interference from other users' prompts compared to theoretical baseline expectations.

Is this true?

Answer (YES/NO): NO